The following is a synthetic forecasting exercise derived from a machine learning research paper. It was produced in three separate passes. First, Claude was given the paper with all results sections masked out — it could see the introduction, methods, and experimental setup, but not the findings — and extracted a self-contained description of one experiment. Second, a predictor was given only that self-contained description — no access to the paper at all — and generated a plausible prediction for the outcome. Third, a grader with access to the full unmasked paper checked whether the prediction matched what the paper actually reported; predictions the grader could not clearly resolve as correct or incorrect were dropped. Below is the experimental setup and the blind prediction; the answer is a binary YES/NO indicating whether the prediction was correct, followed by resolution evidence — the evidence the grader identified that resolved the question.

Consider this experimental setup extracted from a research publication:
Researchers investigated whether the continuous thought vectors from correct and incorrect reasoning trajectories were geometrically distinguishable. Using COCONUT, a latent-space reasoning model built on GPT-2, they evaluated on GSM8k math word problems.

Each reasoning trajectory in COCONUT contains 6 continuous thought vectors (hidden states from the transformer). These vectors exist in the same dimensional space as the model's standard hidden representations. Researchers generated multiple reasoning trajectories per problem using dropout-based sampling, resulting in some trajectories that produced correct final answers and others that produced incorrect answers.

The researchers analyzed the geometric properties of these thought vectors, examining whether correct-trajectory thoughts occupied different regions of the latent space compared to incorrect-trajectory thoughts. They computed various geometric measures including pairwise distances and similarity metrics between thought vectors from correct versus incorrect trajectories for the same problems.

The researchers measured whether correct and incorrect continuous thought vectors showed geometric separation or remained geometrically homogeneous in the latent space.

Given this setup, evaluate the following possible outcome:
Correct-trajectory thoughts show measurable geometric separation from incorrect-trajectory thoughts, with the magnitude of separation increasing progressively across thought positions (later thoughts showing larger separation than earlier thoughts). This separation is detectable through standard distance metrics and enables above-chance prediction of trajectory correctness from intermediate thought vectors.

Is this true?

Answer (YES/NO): NO